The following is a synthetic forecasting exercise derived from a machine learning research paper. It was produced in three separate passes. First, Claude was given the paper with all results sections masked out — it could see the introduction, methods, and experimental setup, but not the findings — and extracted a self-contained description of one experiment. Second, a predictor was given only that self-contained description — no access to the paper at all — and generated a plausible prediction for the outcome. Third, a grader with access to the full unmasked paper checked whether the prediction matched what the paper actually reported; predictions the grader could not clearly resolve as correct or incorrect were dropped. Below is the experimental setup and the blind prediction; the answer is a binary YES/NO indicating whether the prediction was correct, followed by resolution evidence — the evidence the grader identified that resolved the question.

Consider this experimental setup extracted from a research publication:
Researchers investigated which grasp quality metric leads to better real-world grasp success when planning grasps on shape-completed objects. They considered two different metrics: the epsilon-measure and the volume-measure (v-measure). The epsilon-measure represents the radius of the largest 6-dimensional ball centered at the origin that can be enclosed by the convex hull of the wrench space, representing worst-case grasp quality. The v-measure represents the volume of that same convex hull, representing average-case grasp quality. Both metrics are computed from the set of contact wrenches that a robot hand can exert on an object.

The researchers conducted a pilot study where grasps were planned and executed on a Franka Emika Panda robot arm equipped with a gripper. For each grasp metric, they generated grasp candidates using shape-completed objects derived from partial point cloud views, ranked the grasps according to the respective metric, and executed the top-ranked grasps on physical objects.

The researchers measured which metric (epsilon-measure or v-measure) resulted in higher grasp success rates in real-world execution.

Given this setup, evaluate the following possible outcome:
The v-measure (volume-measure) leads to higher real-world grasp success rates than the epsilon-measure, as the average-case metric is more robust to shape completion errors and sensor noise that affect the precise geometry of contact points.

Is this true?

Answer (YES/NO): NO